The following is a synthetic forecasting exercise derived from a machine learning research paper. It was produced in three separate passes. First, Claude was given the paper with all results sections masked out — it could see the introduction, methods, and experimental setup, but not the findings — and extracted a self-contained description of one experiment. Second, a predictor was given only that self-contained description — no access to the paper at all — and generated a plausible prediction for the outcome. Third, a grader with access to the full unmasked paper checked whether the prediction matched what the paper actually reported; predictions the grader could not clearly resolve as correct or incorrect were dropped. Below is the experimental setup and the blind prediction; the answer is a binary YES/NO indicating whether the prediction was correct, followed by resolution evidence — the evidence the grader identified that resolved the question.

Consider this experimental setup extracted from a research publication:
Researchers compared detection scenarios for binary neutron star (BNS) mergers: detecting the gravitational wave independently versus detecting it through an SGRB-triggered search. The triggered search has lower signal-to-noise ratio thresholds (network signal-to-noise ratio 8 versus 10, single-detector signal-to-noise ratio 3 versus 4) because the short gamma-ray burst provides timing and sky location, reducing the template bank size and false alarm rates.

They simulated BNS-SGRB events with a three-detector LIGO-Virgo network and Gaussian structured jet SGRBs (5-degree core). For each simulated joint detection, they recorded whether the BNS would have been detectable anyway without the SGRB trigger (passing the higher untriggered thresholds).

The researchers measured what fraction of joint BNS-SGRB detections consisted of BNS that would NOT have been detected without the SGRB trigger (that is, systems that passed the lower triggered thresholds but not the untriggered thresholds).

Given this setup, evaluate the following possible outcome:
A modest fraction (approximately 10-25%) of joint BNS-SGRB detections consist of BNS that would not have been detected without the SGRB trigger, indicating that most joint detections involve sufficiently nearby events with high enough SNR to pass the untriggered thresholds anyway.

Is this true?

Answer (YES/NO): NO